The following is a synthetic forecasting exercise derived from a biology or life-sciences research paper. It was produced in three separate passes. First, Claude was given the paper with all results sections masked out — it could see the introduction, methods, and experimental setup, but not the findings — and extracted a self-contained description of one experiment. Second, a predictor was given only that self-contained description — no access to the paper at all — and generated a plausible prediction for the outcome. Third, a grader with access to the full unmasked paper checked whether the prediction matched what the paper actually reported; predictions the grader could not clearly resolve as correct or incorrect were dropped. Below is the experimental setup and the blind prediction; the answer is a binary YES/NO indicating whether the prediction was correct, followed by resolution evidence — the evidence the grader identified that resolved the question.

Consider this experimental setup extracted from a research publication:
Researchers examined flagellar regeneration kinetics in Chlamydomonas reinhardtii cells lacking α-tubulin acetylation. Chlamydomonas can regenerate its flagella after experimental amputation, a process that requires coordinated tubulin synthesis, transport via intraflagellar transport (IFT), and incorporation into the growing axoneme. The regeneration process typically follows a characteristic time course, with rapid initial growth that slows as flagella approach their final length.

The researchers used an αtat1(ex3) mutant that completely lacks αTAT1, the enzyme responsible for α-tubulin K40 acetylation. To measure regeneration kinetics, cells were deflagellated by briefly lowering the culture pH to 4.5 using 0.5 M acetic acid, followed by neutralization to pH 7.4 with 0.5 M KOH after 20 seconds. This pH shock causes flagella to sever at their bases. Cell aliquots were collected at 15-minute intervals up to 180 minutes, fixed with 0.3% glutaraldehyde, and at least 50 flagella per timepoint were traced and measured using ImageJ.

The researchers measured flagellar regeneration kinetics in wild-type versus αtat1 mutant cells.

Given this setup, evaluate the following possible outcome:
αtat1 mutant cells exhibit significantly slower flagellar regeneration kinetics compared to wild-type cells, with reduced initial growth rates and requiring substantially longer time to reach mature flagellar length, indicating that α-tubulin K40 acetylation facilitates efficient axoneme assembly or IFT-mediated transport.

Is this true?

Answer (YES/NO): NO